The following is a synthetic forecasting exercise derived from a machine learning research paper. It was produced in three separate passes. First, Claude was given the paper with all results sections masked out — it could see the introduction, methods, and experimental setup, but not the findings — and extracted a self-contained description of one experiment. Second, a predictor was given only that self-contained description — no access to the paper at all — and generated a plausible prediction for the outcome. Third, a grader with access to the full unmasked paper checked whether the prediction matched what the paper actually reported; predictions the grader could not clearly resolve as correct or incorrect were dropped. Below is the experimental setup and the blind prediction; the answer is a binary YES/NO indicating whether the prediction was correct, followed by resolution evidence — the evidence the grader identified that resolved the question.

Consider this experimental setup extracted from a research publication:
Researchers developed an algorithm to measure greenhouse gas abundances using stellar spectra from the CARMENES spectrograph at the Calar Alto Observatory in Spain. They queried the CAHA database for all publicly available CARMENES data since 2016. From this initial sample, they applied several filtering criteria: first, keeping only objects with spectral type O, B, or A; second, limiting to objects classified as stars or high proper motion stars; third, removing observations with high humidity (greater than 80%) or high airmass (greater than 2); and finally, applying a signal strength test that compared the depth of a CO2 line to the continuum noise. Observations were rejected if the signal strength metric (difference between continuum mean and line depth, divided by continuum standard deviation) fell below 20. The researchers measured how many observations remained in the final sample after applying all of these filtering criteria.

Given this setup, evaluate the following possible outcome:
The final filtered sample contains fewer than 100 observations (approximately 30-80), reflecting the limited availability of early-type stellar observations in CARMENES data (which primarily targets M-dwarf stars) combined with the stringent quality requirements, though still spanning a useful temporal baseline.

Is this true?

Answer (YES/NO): NO